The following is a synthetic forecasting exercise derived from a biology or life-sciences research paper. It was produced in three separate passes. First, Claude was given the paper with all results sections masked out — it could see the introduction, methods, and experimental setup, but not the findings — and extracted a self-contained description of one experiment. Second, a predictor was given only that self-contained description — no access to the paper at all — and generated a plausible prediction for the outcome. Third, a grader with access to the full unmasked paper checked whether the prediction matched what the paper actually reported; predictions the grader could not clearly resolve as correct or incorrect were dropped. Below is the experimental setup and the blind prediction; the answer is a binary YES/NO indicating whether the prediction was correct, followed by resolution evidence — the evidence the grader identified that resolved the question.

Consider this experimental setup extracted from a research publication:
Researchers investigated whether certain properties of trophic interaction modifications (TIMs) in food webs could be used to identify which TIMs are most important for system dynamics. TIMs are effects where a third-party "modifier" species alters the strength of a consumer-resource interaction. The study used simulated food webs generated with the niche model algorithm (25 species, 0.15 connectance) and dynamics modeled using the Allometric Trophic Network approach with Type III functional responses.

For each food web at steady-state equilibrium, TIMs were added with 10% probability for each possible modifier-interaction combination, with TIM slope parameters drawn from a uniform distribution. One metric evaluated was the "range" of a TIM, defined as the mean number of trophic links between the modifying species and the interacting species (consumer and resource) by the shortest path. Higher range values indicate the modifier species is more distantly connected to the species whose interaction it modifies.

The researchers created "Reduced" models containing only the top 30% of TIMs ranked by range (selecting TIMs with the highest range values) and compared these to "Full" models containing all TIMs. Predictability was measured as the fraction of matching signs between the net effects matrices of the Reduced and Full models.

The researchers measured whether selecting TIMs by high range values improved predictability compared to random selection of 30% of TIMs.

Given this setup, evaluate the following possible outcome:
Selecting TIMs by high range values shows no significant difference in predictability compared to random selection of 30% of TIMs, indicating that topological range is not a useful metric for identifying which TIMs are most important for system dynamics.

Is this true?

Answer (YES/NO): NO